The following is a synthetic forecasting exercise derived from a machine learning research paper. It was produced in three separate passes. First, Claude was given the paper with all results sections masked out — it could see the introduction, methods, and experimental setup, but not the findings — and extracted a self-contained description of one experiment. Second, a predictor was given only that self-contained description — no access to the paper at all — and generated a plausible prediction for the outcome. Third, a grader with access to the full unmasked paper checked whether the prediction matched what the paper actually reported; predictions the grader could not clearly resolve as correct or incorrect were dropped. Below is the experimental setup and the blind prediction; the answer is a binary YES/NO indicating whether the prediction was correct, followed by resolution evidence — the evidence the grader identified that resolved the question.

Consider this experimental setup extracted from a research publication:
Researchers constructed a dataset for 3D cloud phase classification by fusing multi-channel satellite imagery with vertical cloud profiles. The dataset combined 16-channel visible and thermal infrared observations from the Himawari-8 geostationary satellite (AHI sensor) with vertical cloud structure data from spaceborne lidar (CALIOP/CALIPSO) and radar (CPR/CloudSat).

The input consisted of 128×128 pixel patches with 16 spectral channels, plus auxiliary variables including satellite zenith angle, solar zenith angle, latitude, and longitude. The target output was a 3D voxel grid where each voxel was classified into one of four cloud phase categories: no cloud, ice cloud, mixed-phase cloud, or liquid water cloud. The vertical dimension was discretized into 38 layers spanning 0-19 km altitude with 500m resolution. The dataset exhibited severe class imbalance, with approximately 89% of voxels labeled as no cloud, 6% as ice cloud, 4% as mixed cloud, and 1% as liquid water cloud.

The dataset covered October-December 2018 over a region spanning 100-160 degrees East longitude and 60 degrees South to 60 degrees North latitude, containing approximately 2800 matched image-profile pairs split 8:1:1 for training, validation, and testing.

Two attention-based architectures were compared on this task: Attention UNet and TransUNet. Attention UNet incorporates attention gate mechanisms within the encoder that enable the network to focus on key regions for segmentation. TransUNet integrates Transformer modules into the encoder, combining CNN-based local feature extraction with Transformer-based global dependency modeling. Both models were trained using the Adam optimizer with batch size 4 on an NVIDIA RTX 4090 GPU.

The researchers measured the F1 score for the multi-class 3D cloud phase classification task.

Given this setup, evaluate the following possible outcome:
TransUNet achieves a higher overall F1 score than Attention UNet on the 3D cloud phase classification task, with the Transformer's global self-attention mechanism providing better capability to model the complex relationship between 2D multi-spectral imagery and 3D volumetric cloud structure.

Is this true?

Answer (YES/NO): NO